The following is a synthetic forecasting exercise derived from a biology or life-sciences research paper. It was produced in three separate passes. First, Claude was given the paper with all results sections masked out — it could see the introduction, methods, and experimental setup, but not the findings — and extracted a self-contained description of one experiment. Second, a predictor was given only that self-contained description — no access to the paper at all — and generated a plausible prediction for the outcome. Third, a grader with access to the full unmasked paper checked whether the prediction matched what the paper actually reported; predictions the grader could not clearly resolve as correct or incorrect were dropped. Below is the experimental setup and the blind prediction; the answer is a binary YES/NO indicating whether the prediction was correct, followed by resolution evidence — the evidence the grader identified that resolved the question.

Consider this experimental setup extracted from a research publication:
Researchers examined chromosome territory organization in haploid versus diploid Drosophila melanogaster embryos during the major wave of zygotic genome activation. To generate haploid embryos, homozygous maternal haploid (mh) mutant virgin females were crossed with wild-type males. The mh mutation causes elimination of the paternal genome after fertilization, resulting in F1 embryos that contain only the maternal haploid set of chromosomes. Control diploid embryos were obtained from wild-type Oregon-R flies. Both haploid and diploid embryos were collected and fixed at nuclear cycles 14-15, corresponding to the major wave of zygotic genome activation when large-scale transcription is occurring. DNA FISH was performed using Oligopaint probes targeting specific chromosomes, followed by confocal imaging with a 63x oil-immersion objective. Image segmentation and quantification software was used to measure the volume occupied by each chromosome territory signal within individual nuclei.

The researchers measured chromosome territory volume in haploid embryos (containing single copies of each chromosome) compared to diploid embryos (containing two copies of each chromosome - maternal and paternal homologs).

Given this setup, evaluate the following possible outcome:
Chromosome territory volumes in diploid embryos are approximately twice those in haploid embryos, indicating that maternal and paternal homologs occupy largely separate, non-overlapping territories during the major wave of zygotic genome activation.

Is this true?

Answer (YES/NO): NO